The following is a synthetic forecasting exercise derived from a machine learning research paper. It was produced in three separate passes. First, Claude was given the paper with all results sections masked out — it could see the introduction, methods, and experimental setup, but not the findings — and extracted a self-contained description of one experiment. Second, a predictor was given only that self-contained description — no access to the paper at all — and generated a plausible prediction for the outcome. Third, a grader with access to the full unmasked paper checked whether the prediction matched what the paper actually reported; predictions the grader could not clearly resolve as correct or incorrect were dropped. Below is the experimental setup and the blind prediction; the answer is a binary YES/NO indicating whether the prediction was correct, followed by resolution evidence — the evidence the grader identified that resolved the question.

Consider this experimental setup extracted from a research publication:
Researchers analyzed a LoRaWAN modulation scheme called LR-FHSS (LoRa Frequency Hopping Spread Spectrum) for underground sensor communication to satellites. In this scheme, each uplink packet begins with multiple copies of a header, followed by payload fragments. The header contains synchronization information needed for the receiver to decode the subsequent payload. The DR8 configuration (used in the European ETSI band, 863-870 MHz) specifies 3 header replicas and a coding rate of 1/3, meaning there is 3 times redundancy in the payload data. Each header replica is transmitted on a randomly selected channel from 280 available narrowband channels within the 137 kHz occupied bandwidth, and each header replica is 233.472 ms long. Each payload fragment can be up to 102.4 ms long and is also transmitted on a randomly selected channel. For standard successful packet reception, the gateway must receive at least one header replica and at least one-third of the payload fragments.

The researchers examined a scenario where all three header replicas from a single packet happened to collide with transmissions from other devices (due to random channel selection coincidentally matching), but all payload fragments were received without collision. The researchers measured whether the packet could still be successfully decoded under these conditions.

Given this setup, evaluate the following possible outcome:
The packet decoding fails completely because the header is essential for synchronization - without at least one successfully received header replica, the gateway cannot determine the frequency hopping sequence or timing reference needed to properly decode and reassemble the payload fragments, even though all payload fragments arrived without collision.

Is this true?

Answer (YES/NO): YES